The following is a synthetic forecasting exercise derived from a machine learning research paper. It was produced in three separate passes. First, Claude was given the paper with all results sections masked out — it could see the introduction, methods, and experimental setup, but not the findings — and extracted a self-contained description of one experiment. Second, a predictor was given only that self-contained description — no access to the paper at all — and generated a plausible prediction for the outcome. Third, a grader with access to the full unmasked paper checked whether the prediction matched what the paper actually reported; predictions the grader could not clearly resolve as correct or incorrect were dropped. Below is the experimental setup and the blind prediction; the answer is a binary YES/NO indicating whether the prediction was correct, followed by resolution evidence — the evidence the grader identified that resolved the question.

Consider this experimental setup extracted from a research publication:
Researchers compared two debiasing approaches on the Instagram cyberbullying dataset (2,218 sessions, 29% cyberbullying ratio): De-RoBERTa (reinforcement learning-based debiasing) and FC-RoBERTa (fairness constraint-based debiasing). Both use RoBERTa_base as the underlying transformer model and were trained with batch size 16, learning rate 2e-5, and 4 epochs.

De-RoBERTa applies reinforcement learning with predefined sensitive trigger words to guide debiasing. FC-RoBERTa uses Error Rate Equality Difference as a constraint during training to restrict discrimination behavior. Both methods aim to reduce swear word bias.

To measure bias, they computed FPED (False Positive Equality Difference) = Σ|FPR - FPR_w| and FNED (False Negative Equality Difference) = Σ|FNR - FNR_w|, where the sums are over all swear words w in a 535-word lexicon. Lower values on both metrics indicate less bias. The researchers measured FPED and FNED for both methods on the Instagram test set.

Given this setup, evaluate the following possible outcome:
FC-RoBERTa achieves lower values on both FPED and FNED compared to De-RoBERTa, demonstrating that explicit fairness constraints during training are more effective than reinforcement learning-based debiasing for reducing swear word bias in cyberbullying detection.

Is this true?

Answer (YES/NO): NO